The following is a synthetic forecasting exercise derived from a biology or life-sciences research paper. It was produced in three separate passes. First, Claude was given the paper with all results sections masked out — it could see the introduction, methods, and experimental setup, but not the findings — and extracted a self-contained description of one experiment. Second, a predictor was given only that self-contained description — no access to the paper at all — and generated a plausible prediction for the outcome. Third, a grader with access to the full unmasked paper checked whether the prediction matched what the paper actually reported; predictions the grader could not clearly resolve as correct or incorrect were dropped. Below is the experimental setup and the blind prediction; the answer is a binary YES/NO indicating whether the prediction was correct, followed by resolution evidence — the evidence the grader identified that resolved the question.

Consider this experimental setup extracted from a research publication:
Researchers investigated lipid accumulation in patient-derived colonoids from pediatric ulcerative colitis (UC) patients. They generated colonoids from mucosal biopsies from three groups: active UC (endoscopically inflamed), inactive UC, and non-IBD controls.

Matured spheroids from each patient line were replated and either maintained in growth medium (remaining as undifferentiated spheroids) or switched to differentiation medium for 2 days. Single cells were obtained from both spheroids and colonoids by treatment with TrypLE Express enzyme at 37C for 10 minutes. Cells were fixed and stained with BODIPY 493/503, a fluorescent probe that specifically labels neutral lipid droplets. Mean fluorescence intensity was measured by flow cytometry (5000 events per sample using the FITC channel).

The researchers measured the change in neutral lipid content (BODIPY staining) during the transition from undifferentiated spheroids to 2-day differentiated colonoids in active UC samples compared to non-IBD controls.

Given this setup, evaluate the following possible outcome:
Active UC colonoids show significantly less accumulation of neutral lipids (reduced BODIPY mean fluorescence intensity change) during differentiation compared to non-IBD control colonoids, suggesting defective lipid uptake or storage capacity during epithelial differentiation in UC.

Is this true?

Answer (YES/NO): NO